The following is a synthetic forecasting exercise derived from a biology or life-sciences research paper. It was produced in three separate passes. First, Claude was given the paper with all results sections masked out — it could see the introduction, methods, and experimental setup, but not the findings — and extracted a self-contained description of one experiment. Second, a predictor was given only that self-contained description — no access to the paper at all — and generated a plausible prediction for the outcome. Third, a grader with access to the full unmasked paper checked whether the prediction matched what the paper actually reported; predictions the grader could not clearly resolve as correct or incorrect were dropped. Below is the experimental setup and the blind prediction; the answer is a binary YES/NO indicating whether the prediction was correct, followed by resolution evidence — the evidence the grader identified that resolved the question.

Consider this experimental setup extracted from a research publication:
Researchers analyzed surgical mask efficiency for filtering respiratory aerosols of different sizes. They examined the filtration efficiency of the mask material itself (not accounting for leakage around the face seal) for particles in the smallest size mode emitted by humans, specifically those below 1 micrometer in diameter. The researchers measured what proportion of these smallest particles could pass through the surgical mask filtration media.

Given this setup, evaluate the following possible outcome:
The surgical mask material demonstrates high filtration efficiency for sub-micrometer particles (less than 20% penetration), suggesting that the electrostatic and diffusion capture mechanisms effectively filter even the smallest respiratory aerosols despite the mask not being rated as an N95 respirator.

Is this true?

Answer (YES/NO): NO